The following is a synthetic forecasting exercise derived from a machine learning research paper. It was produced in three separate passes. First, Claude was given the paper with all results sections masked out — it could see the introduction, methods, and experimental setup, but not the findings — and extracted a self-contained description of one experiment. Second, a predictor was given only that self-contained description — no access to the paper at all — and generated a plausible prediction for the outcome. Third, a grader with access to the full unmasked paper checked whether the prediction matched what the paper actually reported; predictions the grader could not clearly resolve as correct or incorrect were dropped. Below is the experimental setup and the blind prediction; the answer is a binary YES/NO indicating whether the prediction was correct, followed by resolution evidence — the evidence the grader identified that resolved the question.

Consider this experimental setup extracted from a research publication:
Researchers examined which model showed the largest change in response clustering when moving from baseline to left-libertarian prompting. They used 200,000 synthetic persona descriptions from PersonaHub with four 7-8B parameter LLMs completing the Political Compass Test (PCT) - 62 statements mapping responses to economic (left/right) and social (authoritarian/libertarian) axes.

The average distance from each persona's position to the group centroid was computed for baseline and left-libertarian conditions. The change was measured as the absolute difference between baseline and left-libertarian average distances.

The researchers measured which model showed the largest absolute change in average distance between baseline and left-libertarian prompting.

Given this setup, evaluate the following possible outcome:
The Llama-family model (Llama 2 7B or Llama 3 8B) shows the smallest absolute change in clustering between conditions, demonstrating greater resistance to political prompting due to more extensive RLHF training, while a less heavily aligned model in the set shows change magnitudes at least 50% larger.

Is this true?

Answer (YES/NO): NO